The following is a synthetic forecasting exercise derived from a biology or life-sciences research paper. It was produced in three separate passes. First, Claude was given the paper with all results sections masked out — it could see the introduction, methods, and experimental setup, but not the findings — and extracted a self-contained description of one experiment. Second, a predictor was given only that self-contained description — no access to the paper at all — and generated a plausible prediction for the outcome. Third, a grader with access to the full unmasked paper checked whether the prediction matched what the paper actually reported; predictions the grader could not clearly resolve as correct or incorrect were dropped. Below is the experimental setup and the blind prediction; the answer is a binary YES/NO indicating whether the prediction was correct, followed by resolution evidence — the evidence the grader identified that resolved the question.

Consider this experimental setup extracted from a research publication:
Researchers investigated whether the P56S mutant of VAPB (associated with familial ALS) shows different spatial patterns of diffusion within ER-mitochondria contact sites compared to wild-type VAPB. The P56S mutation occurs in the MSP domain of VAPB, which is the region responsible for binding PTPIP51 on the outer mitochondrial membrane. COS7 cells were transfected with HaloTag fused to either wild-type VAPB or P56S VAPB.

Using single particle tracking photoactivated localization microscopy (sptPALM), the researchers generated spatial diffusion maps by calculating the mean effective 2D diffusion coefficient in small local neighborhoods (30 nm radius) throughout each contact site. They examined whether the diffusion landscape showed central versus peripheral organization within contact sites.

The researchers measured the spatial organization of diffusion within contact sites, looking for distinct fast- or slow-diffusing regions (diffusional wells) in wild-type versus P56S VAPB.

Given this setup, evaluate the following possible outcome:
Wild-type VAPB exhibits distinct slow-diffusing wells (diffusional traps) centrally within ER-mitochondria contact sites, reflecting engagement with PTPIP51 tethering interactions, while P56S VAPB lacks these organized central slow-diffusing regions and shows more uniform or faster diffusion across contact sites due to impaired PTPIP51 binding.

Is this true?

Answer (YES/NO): NO